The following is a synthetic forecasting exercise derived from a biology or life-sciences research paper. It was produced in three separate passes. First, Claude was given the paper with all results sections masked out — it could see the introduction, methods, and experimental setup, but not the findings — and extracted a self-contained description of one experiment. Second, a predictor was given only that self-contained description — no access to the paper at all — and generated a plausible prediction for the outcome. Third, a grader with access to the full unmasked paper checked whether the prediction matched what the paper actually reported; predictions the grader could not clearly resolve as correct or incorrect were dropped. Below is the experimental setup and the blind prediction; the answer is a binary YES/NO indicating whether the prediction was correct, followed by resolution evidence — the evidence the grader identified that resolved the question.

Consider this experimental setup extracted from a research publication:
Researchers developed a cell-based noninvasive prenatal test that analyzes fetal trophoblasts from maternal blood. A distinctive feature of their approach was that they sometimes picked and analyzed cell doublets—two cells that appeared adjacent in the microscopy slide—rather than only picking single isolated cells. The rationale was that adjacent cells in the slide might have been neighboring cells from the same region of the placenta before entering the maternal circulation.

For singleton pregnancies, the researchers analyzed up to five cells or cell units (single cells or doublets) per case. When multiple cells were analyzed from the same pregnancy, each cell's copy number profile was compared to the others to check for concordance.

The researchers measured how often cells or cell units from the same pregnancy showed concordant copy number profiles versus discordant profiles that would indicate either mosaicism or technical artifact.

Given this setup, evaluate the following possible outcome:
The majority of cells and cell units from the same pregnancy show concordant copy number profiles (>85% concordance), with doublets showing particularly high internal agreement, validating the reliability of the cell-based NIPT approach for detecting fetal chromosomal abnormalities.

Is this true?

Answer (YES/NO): NO